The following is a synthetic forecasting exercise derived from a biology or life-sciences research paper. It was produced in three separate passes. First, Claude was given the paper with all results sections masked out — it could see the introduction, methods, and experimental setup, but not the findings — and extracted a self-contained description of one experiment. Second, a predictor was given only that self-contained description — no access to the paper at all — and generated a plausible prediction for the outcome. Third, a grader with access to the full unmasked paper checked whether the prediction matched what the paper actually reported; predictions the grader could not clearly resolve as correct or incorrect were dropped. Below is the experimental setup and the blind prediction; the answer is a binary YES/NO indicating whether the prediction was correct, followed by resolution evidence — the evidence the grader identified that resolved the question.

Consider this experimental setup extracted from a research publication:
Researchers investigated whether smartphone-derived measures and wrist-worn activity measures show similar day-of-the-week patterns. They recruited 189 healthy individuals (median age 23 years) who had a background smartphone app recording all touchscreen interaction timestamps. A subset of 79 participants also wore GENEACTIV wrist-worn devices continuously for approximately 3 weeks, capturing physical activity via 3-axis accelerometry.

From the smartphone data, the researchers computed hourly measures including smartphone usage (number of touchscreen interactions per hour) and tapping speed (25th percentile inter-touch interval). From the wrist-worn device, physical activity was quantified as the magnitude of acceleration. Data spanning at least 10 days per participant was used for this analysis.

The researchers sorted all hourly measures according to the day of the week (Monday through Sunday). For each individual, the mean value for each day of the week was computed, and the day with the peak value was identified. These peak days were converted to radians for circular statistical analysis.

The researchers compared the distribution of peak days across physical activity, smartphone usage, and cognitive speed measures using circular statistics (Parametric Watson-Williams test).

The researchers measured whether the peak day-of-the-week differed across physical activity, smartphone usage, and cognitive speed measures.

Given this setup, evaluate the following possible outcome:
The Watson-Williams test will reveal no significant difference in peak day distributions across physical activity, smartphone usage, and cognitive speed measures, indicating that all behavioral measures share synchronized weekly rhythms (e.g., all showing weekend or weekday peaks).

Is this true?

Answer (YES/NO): NO